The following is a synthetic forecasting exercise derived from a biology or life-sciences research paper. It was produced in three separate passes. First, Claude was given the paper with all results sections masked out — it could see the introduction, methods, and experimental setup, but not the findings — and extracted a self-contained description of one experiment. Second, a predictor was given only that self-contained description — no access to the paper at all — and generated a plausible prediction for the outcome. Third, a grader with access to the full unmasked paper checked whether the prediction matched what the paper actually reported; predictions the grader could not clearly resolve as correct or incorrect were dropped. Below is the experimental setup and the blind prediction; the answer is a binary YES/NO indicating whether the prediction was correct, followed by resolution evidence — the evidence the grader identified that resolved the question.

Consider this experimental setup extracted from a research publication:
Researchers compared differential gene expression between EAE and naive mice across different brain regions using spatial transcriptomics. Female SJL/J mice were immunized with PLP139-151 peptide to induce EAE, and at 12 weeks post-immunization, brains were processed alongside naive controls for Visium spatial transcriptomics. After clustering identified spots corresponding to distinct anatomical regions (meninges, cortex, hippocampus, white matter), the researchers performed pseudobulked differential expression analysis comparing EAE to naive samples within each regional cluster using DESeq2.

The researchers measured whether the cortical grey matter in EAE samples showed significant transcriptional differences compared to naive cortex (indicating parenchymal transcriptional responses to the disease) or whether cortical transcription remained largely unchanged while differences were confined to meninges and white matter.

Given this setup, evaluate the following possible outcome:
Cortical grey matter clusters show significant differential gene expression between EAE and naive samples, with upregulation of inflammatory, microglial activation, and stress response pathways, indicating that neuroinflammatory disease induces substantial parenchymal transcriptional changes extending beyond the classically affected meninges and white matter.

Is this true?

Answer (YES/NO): NO